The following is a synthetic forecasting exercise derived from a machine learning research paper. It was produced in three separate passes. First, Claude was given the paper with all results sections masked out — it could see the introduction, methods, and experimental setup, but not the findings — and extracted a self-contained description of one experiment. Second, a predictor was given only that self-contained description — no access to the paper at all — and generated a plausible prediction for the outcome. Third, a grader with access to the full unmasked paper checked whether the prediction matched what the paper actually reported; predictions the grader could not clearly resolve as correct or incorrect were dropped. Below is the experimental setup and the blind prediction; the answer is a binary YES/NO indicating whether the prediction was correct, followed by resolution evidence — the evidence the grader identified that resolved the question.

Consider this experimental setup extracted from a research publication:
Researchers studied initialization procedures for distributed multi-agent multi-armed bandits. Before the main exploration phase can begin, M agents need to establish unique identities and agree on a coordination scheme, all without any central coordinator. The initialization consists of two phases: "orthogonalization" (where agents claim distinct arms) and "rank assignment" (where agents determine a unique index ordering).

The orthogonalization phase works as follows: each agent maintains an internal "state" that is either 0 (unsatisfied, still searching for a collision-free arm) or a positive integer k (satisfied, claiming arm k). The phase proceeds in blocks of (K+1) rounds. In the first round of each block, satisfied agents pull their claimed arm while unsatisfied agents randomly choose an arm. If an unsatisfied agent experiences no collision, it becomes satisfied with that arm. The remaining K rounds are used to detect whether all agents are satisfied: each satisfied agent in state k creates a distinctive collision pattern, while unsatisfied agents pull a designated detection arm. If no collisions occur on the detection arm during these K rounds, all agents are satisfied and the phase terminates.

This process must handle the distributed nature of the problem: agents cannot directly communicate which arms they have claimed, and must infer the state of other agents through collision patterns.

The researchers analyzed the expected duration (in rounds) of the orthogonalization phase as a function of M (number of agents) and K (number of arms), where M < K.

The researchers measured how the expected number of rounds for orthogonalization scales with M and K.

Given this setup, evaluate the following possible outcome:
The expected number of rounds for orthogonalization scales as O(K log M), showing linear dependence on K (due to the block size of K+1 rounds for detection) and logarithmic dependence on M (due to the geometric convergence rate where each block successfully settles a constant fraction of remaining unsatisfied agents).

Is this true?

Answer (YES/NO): NO